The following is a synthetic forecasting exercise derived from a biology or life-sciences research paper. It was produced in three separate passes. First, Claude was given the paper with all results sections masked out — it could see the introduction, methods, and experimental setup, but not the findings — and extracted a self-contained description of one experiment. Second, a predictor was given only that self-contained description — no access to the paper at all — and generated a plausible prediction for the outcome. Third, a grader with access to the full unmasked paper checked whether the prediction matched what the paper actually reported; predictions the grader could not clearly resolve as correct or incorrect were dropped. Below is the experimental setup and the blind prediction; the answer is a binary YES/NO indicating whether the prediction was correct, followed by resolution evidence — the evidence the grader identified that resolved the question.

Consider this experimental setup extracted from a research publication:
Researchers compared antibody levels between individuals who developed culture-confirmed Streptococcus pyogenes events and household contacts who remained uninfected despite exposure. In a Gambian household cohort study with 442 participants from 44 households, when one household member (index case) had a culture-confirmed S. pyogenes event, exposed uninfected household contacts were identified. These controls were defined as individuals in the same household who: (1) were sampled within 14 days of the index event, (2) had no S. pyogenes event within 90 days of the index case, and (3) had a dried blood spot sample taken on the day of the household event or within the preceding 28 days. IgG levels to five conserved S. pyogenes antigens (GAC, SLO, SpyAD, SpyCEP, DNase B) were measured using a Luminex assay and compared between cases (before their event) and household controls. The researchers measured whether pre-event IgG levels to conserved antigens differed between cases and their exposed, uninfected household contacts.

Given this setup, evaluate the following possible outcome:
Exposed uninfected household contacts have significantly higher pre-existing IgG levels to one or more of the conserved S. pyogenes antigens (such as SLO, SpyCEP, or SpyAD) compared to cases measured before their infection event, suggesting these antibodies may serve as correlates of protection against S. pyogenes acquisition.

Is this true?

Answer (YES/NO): YES